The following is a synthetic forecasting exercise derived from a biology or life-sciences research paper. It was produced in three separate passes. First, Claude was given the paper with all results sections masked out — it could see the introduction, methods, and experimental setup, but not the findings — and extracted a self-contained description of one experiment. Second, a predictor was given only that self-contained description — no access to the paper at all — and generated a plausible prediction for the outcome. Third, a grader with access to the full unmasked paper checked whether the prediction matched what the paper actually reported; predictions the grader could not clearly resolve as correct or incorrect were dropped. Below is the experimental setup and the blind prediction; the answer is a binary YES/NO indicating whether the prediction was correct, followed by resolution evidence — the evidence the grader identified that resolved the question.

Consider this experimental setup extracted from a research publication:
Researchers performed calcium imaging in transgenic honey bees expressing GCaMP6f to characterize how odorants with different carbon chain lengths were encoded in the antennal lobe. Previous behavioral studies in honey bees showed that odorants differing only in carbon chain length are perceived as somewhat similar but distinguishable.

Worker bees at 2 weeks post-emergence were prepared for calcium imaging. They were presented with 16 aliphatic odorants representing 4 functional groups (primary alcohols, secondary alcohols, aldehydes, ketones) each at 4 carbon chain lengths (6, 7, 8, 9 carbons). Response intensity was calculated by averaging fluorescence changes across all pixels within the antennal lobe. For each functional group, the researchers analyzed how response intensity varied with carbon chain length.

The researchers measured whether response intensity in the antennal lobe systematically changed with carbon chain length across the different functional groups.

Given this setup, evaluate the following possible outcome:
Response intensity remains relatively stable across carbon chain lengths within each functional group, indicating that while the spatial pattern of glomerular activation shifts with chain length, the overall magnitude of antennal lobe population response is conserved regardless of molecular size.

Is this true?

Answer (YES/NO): NO